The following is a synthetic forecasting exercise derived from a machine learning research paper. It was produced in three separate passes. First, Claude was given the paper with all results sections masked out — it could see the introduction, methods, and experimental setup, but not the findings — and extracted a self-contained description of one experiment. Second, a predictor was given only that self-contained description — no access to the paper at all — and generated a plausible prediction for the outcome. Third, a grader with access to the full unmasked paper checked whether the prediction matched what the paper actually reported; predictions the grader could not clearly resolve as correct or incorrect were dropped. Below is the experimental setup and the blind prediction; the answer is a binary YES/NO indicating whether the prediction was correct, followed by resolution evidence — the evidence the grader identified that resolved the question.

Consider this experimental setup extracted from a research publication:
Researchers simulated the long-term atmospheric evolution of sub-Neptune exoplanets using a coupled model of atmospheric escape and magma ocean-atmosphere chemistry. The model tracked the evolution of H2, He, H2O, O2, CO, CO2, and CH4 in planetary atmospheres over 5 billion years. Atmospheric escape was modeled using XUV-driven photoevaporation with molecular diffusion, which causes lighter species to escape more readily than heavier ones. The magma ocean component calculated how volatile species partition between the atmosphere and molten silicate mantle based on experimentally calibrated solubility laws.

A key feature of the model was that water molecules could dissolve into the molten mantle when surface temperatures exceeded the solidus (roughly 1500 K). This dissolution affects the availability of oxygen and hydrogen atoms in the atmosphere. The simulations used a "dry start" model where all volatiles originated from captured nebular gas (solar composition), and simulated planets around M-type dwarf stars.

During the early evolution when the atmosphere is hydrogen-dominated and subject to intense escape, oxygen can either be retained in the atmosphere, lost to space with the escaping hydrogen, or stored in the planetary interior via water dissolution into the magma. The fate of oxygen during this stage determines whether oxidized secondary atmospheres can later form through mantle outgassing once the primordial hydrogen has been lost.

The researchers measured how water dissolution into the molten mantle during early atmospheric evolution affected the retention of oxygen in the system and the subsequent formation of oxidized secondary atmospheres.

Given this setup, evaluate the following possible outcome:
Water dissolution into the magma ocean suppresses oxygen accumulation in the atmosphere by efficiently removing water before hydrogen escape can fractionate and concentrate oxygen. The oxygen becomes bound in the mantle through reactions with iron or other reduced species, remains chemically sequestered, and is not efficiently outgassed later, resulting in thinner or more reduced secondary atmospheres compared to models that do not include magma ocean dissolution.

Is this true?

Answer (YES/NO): NO